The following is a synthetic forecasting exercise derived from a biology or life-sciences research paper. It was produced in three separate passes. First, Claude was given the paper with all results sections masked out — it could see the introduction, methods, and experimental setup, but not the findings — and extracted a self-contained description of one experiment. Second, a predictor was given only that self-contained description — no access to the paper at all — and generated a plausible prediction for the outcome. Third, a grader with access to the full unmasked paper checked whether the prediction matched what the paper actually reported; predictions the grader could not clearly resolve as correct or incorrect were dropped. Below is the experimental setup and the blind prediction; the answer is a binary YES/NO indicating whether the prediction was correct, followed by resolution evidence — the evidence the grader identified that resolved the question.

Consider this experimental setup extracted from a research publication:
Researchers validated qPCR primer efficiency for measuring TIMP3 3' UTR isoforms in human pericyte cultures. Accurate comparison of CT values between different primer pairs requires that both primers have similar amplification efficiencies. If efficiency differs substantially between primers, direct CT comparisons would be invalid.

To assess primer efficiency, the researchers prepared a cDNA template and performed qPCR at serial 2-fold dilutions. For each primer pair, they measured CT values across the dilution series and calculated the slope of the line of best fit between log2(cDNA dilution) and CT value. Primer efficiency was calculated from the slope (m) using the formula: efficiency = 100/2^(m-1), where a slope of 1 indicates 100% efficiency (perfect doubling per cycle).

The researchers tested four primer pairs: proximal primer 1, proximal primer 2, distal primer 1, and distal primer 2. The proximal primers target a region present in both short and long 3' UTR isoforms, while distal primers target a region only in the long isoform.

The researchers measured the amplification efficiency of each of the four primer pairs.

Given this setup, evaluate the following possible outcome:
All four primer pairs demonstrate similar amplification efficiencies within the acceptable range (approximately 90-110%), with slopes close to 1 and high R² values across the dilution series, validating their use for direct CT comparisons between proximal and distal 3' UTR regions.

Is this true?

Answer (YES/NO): NO